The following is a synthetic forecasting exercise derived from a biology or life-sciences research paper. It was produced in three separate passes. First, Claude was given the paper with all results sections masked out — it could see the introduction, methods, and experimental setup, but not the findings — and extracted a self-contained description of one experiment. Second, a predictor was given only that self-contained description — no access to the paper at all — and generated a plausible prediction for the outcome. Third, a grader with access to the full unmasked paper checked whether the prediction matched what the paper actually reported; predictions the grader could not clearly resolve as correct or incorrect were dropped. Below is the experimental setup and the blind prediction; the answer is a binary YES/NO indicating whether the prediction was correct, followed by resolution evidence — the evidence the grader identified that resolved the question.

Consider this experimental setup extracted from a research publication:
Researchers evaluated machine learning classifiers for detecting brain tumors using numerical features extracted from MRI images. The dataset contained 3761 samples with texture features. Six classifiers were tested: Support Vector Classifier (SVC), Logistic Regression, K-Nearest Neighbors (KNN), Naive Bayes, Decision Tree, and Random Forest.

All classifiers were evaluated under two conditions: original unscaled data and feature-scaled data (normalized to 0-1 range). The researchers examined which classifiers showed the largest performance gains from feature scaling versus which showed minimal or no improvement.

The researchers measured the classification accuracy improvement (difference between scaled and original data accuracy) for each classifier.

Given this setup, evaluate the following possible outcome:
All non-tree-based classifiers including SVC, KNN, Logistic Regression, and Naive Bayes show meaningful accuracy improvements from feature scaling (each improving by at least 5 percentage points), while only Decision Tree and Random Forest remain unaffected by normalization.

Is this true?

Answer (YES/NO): NO